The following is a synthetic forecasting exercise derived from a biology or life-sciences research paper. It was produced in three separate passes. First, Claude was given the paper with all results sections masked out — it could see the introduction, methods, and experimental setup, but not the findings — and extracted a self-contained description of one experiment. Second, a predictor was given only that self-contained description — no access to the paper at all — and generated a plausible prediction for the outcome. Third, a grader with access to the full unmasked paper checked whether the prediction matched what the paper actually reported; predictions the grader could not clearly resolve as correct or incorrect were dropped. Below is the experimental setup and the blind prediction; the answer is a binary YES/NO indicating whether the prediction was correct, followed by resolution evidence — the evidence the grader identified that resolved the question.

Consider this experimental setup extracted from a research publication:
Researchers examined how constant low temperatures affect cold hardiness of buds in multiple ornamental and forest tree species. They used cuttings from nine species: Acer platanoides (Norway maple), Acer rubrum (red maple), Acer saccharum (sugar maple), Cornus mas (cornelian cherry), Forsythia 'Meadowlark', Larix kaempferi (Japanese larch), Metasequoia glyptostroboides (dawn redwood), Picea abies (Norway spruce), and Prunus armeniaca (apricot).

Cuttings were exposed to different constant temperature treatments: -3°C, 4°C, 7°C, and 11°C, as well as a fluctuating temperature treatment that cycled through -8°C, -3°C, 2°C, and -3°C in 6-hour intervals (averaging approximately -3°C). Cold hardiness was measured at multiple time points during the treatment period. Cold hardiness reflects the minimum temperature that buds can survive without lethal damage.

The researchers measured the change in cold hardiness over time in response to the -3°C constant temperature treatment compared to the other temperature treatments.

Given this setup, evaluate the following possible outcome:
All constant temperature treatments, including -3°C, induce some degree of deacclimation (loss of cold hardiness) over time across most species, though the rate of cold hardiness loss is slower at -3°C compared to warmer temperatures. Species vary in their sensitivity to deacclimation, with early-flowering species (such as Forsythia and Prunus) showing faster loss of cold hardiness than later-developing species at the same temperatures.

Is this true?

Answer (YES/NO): NO